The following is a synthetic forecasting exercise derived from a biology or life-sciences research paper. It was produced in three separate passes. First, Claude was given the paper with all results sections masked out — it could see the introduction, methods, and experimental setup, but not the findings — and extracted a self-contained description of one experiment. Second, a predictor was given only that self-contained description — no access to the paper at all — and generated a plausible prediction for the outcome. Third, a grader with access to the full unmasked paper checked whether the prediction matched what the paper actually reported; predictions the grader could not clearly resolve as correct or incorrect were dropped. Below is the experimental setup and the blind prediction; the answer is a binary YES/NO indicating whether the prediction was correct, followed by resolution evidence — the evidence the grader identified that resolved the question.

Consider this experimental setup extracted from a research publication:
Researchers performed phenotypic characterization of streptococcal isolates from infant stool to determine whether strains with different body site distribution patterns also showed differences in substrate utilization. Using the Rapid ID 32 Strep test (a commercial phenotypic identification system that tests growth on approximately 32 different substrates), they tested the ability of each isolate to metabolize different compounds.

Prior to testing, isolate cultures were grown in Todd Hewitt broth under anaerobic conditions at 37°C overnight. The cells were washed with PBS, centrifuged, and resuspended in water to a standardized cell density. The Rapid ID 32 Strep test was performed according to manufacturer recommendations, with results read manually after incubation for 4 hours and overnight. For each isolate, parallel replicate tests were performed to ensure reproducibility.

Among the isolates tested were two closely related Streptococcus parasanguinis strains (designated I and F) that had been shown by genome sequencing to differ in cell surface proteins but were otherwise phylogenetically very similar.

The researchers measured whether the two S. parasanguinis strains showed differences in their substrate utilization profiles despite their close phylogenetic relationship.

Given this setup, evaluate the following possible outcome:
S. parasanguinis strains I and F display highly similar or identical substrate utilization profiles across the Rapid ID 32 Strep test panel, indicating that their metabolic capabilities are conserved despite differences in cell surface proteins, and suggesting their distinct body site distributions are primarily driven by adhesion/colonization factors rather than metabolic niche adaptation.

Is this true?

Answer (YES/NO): NO